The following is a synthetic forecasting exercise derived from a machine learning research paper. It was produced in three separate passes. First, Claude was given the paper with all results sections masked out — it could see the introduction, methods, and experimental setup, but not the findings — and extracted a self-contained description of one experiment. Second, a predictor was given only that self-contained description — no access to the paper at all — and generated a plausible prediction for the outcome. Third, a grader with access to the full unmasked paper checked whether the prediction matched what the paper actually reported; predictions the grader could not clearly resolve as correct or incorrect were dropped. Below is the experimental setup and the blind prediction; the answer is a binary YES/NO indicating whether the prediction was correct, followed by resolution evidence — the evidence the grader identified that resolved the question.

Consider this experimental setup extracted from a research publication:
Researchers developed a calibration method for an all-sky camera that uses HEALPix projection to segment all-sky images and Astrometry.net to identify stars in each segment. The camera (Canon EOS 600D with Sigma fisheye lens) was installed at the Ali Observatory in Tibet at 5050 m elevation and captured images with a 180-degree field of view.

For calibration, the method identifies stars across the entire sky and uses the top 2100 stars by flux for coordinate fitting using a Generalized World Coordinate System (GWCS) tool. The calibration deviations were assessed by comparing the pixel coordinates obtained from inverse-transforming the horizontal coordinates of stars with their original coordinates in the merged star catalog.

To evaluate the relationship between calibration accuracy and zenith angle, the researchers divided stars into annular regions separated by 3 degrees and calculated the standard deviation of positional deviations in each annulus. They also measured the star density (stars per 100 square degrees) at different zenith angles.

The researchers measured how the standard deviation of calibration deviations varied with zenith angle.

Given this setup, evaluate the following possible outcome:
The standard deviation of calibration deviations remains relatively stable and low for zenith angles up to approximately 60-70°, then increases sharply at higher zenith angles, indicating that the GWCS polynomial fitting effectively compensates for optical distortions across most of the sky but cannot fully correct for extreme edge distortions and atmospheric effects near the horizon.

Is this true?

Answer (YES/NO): NO